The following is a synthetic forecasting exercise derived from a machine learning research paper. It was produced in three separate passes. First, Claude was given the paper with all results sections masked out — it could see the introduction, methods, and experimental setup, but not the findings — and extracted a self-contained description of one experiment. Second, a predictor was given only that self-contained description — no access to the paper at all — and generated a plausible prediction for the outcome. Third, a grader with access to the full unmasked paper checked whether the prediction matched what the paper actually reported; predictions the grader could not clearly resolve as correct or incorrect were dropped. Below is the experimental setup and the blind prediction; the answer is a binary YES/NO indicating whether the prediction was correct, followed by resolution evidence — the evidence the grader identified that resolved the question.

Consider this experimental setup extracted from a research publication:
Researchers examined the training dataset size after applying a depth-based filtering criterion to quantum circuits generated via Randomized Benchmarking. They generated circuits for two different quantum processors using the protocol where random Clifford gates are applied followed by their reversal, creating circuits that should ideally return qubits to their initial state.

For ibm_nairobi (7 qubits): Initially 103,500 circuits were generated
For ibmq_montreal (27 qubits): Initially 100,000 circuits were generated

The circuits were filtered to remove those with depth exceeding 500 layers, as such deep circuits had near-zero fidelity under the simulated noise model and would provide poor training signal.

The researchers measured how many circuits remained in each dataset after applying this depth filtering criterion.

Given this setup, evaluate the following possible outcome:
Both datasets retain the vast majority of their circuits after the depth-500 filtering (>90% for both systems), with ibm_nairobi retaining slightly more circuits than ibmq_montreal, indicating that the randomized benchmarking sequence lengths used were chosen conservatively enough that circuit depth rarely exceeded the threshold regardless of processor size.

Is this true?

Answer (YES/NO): NO